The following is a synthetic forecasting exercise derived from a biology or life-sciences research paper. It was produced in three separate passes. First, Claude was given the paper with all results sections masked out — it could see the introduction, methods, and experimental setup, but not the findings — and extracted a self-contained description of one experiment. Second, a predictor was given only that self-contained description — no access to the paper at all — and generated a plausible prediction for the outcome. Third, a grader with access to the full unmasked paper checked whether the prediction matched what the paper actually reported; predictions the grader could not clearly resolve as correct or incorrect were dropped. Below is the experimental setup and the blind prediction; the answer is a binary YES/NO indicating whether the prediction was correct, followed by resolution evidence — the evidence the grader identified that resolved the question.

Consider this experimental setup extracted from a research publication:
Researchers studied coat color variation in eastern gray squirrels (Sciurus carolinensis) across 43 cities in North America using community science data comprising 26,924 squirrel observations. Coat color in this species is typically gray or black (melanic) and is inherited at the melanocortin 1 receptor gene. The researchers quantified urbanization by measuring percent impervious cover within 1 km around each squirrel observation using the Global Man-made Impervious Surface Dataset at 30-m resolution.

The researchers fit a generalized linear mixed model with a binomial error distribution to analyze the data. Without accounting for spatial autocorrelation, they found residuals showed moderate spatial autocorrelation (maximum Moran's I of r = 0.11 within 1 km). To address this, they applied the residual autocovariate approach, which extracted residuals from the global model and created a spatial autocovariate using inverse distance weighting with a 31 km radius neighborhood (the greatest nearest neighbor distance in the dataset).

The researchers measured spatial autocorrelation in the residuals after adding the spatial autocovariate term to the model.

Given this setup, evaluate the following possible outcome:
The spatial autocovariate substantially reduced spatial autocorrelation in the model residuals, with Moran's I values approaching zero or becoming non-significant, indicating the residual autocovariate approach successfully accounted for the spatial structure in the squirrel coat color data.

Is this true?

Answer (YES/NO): YES